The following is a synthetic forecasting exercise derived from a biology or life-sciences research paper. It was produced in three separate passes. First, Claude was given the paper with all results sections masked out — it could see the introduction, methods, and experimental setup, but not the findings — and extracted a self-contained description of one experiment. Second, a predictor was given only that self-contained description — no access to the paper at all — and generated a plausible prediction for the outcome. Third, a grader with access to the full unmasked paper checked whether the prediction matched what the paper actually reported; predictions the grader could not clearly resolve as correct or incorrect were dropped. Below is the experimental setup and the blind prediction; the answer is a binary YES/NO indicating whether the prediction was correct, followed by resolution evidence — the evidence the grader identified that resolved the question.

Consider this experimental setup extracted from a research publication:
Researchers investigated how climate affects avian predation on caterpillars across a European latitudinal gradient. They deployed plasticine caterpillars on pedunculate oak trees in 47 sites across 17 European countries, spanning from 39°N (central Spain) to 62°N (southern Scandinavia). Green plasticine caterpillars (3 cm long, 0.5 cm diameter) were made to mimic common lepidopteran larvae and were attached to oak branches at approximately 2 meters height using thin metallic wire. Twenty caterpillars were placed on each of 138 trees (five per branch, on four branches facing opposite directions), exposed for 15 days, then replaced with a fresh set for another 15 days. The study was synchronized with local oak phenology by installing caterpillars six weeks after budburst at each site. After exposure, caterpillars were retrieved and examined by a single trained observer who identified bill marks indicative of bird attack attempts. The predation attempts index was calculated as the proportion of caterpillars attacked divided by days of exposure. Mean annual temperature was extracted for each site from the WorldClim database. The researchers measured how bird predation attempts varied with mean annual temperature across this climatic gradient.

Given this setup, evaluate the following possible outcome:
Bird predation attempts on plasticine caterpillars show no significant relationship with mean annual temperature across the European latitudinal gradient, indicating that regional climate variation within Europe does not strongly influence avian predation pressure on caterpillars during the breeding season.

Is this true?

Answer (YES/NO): NO